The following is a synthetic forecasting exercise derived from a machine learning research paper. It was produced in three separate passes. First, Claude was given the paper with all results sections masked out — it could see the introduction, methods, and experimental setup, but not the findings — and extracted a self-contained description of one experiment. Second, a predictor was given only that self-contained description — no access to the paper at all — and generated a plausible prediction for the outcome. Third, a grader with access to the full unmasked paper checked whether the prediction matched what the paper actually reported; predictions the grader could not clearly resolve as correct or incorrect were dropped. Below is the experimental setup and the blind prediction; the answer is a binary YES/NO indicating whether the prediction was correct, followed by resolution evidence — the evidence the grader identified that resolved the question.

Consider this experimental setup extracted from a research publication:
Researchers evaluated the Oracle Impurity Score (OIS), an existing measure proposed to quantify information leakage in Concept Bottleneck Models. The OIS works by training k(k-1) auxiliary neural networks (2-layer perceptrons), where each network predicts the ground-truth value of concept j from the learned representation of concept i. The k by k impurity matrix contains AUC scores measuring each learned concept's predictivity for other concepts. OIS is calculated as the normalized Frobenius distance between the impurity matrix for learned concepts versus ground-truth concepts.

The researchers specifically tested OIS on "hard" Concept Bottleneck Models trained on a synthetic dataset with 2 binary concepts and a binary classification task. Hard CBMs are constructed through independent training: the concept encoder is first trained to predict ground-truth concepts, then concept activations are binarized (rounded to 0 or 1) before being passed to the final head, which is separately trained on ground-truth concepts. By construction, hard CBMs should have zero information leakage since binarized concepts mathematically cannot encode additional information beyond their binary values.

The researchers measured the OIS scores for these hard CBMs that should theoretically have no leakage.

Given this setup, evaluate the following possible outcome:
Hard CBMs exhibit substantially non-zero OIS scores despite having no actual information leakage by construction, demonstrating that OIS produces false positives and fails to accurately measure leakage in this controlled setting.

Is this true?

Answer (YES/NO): YES